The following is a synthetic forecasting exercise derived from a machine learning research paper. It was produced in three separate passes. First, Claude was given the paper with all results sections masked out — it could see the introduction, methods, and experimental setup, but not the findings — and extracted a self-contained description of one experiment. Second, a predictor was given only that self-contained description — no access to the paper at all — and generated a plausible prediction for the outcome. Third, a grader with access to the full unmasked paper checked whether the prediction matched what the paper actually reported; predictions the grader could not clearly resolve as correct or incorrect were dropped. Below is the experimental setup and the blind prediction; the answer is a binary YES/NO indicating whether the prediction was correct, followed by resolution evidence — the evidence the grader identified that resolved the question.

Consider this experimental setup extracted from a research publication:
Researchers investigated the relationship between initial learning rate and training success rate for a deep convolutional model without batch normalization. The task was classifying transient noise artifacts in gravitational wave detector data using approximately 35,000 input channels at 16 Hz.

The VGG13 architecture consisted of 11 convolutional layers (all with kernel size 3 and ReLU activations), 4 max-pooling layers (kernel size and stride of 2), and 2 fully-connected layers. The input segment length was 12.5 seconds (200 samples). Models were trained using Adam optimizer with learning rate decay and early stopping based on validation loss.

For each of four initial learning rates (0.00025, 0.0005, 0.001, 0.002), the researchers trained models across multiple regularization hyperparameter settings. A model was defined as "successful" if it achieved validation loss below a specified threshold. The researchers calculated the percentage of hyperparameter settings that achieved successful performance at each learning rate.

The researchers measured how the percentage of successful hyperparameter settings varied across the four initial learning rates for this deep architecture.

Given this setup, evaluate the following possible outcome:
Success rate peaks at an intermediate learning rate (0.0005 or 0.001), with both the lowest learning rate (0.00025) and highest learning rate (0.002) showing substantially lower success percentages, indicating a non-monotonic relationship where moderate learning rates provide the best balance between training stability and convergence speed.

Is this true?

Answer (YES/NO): NO